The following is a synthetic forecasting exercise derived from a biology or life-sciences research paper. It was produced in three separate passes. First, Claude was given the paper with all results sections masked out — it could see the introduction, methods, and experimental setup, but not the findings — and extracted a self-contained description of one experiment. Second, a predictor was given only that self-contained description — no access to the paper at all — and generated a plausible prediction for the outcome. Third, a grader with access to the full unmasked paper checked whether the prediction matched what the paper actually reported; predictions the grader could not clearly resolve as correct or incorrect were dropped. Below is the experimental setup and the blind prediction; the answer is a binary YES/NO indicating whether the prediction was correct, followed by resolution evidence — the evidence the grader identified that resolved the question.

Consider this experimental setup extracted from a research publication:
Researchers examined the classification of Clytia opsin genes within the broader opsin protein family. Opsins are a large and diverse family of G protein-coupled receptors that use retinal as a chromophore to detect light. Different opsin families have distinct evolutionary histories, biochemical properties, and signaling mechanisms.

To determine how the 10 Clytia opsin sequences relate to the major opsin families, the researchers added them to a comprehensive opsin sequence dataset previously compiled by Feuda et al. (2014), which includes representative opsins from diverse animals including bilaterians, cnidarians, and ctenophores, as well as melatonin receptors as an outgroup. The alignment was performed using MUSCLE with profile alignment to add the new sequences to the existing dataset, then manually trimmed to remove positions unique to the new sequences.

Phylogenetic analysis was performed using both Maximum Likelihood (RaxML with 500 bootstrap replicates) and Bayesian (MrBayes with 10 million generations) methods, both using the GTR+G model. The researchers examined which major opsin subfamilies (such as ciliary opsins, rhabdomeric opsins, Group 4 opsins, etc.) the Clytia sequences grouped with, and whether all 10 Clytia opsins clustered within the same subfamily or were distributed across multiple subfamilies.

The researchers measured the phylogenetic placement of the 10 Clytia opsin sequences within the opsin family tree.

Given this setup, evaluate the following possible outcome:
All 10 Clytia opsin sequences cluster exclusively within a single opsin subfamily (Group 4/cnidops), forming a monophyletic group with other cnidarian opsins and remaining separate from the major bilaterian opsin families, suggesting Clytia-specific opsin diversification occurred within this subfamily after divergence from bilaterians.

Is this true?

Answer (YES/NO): YES